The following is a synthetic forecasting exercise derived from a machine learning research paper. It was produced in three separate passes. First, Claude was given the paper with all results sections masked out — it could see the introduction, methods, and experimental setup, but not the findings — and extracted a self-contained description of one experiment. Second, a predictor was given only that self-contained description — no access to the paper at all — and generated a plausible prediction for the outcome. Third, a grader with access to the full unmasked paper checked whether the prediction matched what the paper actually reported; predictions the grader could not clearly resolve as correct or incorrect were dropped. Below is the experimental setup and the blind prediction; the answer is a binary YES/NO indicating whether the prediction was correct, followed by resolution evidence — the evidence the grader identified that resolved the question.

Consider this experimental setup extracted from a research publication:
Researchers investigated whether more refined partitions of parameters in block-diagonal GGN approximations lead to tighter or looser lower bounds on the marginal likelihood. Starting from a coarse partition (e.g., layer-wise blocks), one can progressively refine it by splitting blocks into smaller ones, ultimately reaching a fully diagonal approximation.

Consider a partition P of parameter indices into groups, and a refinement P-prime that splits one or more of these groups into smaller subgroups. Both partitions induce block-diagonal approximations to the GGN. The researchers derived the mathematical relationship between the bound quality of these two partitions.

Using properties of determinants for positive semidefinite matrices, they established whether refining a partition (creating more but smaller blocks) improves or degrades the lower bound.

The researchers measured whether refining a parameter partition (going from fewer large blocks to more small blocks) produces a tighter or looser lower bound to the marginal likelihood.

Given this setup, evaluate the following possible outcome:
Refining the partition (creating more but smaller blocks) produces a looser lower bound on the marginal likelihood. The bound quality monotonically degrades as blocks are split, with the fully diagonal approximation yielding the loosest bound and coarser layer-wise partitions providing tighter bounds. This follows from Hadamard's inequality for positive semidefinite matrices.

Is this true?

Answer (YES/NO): YES